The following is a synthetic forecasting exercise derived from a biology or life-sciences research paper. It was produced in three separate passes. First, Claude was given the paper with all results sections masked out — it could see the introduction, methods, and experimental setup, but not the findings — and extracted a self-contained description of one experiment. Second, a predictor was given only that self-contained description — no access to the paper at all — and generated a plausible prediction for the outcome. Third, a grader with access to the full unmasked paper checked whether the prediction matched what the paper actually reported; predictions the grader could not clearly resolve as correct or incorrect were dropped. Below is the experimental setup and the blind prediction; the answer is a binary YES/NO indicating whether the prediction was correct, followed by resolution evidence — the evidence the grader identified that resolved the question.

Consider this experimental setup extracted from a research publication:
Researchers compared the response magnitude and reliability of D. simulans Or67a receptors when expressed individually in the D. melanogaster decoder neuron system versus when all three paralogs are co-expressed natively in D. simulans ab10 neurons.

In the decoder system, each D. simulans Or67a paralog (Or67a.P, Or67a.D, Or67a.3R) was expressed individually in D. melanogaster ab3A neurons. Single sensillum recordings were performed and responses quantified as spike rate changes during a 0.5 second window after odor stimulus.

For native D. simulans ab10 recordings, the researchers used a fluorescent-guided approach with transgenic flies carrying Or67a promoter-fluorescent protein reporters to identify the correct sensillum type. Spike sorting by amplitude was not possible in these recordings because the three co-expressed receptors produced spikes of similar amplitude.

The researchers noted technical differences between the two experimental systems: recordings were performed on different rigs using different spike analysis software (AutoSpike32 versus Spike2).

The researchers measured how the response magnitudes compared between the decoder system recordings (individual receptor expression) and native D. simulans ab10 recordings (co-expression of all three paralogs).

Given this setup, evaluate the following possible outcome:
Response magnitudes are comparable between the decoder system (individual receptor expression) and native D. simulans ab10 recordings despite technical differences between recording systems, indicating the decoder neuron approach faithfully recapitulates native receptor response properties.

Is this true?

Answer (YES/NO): NO